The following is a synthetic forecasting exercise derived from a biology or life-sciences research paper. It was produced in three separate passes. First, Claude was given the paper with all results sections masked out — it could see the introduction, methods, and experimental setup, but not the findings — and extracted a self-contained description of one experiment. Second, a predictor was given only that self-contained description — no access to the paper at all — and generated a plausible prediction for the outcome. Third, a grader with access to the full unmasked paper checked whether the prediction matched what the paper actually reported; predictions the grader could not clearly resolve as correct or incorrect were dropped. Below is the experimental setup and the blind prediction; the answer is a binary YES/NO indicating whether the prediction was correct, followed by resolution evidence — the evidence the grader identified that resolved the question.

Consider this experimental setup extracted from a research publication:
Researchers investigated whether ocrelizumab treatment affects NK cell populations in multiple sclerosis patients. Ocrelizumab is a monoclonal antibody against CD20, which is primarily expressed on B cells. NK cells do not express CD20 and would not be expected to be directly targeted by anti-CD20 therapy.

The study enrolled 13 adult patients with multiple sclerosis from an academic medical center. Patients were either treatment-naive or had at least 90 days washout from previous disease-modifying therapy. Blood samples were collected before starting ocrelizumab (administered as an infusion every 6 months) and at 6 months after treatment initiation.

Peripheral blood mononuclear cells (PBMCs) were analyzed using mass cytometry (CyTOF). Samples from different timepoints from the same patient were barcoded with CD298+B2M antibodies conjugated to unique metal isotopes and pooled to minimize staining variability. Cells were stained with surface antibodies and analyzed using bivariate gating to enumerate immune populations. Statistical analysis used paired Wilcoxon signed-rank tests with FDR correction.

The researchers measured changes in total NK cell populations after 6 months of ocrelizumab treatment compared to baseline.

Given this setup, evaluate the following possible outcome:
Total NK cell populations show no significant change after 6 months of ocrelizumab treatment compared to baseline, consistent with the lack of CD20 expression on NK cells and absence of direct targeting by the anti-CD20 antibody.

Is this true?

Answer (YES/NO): NO